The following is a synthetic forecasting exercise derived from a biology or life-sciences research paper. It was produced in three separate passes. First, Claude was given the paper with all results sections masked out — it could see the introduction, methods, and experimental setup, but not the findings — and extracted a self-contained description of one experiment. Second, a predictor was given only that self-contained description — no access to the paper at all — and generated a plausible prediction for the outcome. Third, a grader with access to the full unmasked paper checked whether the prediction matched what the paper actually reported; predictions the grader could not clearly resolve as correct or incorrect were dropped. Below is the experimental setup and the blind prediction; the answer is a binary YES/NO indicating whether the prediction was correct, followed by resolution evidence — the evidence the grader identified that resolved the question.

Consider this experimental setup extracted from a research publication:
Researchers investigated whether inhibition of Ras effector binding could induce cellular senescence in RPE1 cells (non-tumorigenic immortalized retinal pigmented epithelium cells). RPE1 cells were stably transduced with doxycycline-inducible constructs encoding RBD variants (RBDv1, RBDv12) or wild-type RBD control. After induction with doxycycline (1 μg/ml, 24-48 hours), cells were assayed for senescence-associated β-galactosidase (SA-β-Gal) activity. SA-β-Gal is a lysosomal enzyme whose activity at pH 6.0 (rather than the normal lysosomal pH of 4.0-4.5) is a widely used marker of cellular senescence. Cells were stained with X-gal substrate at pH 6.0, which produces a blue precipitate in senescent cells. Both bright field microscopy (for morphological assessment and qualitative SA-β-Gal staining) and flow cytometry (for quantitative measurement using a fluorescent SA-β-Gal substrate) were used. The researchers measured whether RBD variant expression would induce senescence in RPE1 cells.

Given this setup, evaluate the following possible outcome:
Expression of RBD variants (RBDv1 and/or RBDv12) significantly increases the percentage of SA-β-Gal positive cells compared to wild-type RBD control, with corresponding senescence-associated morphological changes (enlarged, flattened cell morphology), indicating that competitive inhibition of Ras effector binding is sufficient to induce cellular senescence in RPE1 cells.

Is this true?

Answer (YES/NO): YES